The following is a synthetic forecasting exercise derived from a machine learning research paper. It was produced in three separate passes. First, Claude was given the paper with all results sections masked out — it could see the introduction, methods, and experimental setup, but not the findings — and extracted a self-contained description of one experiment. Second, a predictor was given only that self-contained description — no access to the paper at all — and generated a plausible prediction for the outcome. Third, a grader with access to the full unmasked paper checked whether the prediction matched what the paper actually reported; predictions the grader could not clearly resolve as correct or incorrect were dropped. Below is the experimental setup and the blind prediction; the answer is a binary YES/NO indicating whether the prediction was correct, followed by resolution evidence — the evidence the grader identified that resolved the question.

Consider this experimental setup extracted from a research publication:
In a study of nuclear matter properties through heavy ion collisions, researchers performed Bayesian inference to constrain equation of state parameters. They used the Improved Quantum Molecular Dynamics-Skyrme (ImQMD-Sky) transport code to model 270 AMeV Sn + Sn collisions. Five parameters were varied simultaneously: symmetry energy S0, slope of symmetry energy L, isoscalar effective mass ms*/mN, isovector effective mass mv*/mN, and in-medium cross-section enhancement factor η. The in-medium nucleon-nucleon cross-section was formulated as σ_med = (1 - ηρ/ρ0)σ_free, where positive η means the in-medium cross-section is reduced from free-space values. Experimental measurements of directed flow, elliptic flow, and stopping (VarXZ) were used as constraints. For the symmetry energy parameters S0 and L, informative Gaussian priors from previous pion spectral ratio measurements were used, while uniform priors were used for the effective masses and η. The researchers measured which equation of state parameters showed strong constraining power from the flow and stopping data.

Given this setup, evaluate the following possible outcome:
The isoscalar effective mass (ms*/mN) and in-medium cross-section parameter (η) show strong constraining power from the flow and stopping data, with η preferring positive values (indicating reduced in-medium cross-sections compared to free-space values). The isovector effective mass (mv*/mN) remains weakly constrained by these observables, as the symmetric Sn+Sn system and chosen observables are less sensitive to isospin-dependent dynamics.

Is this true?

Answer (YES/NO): NO